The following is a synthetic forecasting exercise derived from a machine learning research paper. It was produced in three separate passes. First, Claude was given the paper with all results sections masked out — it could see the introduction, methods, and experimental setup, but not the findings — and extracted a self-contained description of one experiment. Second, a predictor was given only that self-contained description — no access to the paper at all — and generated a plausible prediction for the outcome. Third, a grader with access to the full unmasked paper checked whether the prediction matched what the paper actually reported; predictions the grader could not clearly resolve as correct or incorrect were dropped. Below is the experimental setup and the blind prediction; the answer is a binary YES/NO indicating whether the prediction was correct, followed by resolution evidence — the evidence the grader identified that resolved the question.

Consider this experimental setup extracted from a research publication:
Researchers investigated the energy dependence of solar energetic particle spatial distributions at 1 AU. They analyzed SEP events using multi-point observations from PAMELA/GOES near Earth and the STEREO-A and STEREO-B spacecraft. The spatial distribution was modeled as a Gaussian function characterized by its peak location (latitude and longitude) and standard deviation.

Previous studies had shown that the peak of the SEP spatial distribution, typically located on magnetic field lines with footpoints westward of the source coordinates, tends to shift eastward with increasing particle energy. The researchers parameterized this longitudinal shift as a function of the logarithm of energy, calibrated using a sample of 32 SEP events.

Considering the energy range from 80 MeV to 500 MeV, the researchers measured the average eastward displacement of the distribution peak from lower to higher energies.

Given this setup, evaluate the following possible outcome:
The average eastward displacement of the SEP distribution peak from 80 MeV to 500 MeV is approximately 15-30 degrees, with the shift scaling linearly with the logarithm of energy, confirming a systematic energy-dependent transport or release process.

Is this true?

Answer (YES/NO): NO